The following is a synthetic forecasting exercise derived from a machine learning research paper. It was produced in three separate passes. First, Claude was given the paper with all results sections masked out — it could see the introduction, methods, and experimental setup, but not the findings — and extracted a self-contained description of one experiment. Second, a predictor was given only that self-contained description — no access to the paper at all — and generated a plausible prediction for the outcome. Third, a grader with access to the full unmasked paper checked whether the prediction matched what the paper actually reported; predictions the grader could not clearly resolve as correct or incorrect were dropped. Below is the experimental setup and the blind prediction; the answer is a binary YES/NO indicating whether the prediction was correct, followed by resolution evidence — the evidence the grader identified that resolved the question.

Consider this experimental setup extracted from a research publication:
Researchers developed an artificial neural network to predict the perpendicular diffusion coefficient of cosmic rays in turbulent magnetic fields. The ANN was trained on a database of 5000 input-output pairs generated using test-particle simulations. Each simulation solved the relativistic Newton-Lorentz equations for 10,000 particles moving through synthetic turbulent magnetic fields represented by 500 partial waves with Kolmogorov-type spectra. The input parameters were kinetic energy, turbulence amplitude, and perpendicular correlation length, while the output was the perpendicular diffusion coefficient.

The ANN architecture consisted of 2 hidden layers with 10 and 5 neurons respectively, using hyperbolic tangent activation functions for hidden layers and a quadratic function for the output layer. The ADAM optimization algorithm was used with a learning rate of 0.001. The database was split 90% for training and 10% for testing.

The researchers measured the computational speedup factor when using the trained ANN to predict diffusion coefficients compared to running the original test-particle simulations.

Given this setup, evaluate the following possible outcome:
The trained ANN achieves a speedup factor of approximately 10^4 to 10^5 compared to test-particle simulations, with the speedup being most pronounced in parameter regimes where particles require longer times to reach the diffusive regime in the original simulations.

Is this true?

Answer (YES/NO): NO